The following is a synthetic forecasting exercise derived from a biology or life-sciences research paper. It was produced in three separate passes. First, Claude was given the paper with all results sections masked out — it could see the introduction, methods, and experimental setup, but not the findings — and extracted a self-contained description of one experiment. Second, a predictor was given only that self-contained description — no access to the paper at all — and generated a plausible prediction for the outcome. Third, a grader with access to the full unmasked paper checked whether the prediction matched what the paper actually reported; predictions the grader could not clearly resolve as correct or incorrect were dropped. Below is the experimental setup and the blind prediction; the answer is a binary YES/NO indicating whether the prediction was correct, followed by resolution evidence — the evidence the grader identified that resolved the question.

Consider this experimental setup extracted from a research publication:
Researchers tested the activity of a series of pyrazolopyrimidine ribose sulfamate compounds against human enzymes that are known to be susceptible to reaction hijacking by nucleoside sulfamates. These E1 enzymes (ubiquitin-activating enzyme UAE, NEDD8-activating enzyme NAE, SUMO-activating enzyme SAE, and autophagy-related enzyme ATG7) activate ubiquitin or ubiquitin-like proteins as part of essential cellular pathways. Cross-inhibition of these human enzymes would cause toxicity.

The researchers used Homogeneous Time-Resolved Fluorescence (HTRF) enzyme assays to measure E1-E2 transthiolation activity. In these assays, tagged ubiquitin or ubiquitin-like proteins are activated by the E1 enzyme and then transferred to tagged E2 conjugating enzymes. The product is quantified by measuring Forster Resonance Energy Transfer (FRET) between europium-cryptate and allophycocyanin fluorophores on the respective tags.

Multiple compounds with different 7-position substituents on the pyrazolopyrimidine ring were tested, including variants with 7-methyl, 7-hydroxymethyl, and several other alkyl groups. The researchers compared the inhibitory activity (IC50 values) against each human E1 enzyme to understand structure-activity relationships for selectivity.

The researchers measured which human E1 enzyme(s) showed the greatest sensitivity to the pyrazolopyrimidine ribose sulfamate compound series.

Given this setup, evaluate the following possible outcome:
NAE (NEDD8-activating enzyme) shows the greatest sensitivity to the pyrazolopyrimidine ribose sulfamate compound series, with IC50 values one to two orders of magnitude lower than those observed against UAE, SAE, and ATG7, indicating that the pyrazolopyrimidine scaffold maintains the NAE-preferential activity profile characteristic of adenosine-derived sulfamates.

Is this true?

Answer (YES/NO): NO